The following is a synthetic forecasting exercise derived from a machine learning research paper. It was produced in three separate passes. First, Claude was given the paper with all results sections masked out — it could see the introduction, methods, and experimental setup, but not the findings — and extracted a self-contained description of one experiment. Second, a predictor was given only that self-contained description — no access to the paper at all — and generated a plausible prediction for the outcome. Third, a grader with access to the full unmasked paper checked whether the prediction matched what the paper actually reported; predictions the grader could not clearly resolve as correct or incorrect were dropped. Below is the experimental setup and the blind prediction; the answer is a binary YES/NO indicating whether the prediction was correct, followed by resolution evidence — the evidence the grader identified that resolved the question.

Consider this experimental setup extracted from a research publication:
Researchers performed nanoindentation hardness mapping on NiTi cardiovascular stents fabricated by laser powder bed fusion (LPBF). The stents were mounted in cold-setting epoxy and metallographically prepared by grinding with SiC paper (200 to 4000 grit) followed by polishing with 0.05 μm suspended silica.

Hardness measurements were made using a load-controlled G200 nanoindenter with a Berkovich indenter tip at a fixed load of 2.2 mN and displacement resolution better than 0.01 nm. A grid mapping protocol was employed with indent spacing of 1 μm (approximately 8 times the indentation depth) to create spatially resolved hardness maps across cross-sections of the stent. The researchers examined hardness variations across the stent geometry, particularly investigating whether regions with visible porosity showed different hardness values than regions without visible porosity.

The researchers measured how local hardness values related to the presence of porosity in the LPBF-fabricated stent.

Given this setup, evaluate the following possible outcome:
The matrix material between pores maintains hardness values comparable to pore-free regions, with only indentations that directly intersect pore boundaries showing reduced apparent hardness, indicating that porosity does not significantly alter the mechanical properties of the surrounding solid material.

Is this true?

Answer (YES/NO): NO